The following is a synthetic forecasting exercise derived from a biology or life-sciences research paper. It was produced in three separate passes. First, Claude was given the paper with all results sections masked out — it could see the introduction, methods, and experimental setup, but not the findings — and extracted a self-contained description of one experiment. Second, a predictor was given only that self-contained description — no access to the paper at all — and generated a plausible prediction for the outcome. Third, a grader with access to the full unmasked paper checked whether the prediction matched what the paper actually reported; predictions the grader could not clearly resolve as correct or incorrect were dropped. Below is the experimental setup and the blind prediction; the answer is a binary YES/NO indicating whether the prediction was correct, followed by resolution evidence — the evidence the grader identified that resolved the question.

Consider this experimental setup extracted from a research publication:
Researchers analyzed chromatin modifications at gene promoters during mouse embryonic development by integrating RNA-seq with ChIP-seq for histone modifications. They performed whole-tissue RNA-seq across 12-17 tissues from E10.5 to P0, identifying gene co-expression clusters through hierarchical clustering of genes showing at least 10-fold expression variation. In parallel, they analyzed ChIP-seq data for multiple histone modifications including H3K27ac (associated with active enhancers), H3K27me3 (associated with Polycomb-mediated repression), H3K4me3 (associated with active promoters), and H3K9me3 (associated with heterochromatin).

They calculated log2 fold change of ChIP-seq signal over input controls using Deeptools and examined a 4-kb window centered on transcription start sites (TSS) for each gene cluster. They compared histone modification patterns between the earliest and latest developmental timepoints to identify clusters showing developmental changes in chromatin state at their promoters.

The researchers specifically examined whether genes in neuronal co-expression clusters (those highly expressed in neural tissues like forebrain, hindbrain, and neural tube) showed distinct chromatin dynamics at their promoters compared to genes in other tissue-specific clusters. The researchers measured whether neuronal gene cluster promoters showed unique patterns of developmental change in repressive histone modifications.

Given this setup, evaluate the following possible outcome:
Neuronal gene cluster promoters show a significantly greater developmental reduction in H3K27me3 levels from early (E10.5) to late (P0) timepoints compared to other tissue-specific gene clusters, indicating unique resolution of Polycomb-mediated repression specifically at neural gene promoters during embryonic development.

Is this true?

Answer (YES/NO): YES